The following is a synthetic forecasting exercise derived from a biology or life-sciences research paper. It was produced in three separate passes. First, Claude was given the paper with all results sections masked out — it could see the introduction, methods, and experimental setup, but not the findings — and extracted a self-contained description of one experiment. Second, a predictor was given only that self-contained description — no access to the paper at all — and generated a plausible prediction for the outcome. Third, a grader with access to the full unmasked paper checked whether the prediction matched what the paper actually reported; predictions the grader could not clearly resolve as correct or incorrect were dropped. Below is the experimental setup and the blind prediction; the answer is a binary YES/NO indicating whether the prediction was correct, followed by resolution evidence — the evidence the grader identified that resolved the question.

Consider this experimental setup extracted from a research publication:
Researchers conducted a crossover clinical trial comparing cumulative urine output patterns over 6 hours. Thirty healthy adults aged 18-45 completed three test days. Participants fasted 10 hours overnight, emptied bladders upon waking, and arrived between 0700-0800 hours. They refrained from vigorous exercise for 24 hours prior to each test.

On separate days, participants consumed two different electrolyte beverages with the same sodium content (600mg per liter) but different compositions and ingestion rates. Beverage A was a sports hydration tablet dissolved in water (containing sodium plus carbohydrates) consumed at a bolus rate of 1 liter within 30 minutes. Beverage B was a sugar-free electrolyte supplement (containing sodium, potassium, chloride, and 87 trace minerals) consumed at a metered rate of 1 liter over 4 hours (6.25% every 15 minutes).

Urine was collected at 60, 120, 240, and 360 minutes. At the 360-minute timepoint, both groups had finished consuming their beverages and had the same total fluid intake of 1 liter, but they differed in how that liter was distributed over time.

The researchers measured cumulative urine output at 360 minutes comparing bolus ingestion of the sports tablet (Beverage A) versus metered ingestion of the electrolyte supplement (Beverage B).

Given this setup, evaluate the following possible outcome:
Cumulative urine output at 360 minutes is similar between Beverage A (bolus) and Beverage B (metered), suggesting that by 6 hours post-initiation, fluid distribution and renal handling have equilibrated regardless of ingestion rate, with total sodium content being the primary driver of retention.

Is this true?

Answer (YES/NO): NO